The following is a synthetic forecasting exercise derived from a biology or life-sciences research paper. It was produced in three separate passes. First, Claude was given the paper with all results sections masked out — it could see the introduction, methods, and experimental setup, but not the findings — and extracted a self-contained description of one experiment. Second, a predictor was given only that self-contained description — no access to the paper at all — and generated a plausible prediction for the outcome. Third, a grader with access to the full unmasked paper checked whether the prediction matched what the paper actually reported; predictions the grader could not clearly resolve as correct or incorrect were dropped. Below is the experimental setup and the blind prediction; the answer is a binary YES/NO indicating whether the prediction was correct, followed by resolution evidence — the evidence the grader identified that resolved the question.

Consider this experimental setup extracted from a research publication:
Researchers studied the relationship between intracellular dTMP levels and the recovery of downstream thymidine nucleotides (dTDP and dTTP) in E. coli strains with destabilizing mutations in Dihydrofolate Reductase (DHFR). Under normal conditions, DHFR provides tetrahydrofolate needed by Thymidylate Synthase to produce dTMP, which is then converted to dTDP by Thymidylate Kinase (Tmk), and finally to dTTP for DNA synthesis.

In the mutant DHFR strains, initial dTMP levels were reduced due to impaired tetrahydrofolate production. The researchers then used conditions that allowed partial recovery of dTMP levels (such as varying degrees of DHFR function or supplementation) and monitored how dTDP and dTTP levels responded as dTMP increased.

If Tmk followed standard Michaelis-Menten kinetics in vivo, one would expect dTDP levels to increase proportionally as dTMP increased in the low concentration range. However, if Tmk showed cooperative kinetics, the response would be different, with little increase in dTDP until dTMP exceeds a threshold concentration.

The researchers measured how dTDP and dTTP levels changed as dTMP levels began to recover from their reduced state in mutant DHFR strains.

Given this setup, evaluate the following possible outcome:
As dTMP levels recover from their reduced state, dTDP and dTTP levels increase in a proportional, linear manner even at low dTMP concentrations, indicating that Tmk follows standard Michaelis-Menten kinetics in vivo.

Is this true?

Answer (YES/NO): NO